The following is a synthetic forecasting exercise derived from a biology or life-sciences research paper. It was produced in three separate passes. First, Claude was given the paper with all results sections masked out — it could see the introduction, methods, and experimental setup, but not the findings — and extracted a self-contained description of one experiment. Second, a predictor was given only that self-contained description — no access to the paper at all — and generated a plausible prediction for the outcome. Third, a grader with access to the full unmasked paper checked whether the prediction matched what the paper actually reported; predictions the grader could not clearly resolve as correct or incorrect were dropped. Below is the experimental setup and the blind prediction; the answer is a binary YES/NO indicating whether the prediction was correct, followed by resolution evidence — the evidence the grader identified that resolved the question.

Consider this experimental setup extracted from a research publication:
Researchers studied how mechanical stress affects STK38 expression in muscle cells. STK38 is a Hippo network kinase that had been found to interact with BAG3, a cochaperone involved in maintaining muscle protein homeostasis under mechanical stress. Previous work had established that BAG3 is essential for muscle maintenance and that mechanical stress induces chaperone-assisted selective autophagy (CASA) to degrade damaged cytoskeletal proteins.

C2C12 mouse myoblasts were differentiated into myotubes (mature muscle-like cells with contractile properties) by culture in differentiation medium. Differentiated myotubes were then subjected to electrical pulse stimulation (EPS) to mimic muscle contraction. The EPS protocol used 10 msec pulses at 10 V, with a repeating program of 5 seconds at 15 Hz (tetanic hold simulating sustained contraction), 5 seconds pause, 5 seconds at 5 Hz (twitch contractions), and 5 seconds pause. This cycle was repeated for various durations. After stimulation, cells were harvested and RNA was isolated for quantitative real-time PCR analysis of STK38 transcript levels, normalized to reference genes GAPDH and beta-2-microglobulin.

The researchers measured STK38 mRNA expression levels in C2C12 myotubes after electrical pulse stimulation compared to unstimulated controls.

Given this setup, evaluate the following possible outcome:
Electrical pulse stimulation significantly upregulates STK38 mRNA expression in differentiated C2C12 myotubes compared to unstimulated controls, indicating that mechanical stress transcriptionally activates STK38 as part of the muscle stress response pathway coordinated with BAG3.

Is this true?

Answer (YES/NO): YES